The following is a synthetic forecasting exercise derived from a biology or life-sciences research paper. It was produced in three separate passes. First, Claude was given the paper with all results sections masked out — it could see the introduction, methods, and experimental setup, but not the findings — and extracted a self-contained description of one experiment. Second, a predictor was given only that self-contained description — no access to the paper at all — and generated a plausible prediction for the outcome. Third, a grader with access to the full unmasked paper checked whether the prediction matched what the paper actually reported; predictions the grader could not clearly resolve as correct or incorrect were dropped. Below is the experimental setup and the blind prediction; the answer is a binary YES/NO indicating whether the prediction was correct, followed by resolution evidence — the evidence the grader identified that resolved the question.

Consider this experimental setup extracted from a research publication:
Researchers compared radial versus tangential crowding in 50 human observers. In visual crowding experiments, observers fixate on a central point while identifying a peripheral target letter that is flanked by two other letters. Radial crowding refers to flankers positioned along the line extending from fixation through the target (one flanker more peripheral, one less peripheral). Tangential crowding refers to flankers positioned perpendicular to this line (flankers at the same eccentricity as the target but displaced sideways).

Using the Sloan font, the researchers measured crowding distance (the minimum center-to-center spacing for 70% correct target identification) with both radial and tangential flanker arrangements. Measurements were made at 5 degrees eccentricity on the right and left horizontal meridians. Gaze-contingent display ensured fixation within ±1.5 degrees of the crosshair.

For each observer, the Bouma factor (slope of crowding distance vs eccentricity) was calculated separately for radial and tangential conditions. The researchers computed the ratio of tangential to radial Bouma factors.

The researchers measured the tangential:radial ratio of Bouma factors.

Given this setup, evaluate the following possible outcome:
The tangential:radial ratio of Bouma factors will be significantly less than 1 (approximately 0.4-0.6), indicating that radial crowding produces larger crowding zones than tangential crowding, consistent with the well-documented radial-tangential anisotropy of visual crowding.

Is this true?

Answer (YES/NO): YES